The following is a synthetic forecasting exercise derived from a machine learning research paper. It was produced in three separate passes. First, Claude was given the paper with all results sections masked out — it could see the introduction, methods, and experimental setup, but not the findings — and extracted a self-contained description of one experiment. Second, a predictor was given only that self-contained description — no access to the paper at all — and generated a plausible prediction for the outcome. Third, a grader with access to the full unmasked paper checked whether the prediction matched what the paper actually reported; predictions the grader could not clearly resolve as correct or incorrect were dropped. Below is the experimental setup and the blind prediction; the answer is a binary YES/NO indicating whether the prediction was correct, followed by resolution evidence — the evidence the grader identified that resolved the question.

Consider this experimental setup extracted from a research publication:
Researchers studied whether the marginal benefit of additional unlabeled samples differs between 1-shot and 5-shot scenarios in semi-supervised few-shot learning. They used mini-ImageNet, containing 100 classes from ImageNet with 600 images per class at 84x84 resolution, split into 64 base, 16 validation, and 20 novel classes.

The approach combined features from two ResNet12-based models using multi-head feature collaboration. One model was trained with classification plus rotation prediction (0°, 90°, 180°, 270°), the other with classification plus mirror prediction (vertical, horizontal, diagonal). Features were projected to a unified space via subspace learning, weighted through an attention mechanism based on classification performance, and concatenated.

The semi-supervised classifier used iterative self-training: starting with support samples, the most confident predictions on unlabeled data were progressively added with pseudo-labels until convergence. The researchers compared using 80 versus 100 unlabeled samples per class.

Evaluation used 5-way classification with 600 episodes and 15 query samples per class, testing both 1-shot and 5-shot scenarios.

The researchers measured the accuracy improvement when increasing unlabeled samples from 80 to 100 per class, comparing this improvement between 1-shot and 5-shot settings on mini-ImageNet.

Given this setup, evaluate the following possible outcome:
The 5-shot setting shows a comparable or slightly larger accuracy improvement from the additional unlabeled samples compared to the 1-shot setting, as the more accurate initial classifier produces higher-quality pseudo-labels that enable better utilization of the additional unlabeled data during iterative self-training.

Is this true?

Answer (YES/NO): NO